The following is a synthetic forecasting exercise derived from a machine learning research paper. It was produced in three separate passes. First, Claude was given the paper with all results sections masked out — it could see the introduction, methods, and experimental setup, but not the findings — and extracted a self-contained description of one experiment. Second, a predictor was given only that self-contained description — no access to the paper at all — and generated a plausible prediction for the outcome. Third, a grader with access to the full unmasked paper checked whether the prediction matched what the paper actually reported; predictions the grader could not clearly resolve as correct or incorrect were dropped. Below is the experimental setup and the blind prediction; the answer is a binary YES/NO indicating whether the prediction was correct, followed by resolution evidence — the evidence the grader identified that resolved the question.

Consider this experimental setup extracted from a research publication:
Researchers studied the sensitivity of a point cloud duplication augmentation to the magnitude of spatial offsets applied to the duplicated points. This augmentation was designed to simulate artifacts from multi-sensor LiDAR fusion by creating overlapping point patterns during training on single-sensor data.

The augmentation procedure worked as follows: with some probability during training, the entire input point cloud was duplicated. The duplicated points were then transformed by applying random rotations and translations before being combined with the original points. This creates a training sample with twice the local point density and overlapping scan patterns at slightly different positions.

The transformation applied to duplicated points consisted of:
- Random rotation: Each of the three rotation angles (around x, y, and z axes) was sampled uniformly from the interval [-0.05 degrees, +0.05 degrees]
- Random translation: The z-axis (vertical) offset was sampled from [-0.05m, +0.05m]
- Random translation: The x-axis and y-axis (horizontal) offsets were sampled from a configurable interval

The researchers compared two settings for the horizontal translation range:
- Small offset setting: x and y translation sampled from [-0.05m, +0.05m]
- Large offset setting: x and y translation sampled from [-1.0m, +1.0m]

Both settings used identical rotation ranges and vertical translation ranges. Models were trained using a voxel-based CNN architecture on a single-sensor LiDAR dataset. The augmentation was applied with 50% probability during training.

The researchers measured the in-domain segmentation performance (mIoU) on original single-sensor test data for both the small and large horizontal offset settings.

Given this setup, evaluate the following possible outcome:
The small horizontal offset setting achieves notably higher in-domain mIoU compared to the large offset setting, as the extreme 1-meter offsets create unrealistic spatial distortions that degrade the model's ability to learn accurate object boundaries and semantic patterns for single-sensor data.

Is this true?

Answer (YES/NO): NO